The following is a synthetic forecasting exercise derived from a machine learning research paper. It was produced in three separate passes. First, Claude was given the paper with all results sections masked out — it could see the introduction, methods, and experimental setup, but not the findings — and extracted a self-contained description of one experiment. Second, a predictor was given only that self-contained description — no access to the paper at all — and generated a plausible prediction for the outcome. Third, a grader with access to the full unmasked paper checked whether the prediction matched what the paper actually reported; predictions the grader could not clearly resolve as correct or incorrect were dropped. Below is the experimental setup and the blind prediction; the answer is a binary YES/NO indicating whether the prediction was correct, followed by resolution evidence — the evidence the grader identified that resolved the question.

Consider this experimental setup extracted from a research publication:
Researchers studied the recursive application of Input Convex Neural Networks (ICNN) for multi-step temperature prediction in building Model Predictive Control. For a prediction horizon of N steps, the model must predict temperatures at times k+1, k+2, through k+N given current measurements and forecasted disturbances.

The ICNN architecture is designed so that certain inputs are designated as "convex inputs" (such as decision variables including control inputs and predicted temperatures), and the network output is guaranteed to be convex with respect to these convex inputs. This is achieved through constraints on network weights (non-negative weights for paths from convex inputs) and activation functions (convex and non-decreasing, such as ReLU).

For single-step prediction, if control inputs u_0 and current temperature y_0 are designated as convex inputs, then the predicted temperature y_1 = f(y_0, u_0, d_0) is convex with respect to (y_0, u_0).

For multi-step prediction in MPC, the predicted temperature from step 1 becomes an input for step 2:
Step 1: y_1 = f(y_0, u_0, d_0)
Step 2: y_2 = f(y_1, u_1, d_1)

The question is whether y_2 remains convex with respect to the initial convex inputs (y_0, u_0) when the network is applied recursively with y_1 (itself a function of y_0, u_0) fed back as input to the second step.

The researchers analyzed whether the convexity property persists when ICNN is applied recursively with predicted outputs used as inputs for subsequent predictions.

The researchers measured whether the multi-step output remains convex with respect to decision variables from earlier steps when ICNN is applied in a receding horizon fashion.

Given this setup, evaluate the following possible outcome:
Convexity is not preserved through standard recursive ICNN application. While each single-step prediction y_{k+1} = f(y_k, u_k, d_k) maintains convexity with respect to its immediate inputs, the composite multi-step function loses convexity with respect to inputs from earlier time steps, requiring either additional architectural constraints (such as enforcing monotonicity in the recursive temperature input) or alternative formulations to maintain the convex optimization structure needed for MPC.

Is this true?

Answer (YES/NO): NO